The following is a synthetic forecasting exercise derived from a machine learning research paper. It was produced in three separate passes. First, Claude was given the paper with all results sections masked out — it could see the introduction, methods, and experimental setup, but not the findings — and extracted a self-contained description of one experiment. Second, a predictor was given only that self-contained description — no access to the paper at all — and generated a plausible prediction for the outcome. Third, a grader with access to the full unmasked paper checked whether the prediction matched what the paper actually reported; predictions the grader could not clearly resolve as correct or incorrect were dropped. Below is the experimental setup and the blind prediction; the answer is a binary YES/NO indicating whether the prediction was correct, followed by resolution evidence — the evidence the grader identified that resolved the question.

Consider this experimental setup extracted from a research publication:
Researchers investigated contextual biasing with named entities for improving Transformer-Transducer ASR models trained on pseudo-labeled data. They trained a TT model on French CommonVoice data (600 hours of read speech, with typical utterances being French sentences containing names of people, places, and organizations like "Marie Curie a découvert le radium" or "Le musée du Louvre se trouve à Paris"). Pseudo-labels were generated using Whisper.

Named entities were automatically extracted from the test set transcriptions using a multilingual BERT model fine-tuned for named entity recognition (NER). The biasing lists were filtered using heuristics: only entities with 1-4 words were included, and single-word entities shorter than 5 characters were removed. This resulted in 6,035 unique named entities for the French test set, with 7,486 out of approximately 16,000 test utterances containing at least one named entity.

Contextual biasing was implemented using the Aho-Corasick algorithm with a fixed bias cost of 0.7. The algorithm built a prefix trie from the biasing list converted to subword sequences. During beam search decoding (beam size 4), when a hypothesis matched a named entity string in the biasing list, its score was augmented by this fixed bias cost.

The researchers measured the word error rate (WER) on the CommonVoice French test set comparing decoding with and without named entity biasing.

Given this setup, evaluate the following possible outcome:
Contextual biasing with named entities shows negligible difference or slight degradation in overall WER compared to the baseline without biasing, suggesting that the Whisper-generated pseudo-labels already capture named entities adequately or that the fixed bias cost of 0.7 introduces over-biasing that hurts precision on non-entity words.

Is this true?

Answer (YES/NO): NO